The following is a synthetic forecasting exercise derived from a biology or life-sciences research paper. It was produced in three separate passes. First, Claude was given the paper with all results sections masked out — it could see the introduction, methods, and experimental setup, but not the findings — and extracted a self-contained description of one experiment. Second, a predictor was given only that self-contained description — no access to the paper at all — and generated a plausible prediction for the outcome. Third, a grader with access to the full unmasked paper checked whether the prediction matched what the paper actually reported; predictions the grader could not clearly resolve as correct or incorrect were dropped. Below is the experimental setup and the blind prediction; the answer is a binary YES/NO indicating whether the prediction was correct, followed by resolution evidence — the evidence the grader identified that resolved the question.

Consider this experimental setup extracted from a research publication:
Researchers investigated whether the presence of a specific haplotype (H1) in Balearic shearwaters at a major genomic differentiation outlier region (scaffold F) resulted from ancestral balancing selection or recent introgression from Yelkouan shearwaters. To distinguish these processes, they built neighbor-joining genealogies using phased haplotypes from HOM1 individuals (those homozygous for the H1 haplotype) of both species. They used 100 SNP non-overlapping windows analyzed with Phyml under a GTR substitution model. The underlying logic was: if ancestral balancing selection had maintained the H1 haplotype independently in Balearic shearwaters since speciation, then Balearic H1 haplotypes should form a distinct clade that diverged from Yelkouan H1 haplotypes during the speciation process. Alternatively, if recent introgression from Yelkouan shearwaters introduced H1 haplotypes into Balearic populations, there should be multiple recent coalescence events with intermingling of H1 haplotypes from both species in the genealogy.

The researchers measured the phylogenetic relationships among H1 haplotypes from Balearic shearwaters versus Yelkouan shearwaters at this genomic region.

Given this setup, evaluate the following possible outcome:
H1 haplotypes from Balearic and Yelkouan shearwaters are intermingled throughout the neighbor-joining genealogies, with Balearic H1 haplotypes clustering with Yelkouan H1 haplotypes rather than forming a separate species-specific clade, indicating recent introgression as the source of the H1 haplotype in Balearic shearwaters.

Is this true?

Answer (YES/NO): YES